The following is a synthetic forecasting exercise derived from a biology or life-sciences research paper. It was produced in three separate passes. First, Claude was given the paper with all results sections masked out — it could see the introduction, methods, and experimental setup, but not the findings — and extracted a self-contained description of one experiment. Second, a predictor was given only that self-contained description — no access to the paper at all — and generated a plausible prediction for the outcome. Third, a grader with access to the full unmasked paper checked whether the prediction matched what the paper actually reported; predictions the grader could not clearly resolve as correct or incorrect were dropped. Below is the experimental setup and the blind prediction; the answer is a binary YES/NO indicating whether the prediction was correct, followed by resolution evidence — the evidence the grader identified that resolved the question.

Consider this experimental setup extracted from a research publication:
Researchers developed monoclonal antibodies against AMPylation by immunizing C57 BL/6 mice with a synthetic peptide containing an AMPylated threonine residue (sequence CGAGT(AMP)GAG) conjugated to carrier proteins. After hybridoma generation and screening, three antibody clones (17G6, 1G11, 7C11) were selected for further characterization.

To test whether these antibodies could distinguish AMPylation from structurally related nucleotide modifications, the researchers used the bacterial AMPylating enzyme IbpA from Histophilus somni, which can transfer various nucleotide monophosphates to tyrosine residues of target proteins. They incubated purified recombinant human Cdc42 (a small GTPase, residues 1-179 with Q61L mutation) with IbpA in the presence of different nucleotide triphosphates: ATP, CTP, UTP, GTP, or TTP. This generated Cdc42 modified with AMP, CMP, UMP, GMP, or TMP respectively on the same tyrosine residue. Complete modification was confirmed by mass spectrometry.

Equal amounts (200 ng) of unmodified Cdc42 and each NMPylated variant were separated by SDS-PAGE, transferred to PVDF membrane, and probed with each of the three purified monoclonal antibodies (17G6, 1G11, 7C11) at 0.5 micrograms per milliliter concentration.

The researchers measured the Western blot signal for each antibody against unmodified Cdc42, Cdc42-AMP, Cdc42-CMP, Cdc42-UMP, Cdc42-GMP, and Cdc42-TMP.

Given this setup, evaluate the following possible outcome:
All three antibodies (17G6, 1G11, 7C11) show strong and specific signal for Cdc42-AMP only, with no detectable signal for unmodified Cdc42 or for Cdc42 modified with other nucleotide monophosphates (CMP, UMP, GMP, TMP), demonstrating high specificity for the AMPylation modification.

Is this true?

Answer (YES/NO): YES